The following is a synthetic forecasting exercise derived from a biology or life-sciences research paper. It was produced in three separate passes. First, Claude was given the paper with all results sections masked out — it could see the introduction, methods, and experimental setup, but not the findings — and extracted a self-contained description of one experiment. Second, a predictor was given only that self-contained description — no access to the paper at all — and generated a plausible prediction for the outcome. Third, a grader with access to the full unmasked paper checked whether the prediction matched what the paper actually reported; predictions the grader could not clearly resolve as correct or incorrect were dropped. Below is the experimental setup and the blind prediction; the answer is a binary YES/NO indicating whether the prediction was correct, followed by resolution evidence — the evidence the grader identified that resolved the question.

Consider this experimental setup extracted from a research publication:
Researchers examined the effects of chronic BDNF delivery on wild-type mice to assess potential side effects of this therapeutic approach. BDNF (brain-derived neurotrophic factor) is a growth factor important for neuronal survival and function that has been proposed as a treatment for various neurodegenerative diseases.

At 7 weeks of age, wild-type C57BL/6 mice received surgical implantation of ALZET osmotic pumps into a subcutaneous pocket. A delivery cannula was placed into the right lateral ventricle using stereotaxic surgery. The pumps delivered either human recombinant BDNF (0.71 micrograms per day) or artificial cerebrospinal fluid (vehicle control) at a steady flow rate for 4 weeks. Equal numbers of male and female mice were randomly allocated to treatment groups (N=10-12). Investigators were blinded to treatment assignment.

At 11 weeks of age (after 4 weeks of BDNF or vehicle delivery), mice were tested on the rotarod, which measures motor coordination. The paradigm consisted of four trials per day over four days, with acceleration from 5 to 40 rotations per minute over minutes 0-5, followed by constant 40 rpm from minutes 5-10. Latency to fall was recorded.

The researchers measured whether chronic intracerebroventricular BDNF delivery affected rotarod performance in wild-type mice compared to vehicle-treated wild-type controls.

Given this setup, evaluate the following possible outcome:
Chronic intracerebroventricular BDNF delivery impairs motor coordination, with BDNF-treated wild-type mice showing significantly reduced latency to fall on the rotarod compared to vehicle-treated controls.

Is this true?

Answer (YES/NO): NO